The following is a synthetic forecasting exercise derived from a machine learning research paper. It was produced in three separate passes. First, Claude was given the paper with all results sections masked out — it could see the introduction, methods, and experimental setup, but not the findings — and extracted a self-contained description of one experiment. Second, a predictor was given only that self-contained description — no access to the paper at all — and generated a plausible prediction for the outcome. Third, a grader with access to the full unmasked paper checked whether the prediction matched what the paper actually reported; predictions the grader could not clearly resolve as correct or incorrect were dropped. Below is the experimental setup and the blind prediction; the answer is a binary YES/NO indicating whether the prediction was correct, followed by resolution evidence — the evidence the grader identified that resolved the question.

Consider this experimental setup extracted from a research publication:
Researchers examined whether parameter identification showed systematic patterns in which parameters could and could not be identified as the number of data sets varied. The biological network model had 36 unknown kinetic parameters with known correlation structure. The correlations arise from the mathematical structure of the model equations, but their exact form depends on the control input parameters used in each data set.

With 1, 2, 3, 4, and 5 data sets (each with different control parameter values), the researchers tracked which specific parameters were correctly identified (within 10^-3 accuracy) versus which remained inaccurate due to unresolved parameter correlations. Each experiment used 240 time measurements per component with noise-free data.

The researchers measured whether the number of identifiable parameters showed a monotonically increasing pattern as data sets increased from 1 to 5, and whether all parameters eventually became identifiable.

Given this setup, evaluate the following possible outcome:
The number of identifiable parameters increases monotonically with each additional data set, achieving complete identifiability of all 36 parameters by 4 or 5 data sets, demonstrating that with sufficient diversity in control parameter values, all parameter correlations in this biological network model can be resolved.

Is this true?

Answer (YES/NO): NO